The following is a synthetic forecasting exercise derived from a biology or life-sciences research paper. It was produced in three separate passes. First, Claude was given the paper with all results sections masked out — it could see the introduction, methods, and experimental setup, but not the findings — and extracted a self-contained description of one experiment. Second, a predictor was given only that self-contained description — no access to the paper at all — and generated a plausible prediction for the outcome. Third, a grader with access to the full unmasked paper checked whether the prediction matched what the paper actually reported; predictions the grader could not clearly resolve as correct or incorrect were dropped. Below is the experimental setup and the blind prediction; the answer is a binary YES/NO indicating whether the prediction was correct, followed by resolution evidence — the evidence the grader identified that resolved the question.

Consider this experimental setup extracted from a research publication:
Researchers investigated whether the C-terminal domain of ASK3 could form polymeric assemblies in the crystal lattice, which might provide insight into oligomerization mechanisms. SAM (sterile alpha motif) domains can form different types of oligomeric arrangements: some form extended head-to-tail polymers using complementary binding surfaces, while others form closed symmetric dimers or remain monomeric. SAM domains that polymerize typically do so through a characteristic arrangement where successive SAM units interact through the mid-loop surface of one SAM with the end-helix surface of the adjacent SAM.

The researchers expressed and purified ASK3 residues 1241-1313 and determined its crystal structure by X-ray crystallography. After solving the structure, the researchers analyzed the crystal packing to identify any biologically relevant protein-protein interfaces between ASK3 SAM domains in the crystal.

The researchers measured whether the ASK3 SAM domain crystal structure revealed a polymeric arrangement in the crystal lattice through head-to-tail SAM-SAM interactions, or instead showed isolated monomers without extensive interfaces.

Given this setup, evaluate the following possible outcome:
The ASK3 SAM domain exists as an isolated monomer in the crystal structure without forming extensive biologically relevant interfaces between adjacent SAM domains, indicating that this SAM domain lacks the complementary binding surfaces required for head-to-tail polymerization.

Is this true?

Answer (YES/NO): NO